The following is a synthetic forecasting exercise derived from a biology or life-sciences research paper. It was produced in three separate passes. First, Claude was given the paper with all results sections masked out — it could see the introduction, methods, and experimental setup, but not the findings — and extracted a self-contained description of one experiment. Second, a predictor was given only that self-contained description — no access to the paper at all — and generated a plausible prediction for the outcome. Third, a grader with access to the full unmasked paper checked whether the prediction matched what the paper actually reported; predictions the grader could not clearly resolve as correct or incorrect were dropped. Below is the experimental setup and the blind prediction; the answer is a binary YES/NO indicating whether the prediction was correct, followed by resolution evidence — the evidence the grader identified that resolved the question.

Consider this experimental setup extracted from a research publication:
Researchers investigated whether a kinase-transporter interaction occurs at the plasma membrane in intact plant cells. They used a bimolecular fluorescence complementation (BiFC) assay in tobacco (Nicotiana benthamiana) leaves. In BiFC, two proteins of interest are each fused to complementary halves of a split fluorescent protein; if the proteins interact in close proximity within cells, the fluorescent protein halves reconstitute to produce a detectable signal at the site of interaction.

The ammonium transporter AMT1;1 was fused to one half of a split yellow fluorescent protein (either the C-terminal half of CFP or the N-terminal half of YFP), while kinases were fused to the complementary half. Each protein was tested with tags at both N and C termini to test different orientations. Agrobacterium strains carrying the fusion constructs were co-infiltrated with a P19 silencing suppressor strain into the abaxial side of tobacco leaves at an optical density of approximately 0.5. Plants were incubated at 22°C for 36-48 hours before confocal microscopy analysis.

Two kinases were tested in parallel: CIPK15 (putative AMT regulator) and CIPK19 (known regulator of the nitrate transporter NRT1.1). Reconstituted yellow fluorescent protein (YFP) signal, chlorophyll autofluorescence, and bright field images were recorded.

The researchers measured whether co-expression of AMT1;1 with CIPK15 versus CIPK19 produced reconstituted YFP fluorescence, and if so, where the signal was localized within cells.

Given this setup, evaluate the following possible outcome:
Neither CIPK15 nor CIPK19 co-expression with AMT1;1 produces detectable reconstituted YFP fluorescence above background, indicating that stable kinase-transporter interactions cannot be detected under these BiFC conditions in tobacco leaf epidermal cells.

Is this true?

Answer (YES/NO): NO